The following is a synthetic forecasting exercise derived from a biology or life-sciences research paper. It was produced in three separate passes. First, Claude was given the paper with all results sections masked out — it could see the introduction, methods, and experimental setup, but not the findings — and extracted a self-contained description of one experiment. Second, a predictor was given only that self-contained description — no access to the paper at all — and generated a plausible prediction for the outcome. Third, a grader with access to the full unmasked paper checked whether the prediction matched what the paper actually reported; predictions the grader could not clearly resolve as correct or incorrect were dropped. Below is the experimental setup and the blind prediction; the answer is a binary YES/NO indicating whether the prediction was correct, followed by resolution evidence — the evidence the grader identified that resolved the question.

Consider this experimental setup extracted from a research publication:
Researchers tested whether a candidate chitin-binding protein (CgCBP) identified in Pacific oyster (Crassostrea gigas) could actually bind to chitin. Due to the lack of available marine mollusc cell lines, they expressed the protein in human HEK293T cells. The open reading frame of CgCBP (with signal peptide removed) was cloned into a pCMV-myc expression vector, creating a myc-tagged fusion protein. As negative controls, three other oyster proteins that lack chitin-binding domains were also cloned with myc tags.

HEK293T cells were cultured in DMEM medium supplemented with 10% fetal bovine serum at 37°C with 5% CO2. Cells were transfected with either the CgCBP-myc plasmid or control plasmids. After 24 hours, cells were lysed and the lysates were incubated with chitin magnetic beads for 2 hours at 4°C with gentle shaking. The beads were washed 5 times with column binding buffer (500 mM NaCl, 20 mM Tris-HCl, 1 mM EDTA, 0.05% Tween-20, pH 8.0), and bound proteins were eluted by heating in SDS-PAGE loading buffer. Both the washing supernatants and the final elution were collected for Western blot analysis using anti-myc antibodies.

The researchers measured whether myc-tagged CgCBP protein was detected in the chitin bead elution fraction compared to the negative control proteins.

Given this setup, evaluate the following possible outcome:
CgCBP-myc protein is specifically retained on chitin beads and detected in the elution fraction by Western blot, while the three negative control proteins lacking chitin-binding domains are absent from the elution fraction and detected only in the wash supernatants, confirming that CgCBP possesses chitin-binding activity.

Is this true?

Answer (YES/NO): YES